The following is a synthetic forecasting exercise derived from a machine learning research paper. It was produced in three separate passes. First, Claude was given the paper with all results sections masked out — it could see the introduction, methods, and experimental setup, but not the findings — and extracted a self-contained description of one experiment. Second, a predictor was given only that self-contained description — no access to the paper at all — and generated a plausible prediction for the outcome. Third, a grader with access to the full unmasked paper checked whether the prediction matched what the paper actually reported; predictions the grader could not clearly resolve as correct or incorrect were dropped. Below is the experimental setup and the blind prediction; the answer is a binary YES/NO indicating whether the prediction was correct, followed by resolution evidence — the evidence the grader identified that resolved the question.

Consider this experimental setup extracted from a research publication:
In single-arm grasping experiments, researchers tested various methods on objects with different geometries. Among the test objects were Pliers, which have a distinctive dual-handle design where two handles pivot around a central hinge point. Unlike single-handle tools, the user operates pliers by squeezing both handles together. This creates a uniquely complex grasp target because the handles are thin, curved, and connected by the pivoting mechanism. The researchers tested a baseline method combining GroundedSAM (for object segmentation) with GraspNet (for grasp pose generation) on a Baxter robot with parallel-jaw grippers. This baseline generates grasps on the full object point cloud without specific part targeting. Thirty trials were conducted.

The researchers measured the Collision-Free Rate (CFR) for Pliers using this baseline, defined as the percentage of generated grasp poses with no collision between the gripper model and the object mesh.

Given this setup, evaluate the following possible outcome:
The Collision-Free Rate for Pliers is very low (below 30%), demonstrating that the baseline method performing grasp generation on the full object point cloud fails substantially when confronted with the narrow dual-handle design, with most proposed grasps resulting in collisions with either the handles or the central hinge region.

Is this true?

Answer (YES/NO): NO